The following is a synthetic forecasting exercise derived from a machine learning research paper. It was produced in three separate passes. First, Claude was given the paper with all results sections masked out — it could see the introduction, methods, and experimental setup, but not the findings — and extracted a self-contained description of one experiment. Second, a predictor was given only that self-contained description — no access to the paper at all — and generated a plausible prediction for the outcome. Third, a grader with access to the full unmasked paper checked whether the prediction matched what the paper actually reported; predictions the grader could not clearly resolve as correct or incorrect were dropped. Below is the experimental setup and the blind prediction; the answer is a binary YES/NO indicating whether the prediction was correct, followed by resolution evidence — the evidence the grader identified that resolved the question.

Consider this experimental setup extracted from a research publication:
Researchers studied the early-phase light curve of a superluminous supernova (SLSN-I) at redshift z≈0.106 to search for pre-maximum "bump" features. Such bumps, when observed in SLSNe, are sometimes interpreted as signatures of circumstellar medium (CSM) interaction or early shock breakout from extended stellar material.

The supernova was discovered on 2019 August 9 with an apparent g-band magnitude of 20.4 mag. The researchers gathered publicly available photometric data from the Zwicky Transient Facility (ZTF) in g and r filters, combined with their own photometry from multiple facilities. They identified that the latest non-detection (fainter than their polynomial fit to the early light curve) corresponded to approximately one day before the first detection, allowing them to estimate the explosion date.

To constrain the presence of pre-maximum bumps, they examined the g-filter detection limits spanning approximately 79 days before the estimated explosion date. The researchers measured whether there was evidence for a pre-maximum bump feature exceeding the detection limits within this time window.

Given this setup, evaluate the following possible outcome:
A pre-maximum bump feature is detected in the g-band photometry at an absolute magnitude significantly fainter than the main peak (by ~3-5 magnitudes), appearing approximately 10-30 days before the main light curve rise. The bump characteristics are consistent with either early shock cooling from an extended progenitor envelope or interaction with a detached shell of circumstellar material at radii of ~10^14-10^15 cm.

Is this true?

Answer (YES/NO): NO